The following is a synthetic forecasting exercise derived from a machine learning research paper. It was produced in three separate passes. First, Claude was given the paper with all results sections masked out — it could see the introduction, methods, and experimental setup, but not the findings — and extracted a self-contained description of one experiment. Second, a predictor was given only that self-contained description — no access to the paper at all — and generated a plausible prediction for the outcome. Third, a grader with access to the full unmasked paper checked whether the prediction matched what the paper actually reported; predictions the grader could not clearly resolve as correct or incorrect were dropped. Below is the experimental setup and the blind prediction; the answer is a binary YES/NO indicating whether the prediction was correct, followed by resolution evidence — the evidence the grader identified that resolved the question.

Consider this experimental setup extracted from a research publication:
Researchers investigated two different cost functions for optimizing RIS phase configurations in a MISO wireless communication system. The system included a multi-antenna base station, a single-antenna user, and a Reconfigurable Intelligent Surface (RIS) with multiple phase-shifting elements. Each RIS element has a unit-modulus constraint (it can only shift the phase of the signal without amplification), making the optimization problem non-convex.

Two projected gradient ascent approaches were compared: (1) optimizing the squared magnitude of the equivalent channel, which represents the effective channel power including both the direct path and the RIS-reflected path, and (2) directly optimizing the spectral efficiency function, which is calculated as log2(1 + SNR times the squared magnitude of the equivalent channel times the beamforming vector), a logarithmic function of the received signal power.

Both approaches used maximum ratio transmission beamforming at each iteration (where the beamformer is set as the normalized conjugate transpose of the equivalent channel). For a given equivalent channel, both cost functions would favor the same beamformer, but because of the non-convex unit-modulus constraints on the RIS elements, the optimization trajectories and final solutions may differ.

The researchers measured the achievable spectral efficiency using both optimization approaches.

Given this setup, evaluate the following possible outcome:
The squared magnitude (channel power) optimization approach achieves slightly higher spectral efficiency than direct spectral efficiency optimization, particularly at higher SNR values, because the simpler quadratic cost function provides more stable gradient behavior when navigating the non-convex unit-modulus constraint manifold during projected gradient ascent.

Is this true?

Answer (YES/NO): NO